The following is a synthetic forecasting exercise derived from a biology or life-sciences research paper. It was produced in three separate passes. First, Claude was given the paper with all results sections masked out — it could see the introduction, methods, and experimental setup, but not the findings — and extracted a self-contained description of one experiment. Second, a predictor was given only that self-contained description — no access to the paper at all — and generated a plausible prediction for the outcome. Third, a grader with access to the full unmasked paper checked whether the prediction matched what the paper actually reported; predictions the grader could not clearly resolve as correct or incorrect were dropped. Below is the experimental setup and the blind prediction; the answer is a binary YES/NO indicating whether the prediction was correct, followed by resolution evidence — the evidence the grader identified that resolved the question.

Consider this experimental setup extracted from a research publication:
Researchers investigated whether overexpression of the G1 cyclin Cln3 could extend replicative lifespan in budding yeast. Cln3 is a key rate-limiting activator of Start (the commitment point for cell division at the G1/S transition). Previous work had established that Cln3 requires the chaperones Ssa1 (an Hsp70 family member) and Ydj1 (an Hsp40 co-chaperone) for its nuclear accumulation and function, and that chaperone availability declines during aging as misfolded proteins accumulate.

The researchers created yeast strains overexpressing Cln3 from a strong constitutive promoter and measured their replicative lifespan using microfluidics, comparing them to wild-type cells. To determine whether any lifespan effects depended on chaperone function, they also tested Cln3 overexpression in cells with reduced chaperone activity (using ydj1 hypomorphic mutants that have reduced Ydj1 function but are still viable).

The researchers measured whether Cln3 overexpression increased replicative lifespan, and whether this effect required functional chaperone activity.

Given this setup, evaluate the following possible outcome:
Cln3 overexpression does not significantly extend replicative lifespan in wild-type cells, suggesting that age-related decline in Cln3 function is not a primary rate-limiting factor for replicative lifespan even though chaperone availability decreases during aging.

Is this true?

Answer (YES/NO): NO